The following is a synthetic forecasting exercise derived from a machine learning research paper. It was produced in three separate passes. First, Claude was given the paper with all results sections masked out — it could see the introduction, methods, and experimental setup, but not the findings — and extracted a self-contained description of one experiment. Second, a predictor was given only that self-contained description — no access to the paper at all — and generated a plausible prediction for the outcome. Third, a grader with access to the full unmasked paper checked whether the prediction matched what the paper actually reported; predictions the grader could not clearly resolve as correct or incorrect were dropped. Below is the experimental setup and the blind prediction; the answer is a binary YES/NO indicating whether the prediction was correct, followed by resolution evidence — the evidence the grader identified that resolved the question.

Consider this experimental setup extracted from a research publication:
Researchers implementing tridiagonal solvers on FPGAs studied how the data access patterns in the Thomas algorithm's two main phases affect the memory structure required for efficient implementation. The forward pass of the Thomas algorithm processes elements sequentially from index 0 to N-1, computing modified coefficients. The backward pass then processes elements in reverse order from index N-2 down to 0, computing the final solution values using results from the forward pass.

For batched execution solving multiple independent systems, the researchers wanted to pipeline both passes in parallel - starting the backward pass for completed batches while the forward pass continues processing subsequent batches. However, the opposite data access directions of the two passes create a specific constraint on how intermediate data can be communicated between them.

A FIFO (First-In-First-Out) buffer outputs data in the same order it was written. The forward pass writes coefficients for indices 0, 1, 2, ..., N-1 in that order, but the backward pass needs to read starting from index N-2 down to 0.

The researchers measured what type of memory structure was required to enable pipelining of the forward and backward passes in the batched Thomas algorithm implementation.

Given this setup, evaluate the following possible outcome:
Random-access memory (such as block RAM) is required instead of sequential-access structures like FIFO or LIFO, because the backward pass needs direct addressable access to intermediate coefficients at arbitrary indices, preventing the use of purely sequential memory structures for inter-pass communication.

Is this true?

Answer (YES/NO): YES